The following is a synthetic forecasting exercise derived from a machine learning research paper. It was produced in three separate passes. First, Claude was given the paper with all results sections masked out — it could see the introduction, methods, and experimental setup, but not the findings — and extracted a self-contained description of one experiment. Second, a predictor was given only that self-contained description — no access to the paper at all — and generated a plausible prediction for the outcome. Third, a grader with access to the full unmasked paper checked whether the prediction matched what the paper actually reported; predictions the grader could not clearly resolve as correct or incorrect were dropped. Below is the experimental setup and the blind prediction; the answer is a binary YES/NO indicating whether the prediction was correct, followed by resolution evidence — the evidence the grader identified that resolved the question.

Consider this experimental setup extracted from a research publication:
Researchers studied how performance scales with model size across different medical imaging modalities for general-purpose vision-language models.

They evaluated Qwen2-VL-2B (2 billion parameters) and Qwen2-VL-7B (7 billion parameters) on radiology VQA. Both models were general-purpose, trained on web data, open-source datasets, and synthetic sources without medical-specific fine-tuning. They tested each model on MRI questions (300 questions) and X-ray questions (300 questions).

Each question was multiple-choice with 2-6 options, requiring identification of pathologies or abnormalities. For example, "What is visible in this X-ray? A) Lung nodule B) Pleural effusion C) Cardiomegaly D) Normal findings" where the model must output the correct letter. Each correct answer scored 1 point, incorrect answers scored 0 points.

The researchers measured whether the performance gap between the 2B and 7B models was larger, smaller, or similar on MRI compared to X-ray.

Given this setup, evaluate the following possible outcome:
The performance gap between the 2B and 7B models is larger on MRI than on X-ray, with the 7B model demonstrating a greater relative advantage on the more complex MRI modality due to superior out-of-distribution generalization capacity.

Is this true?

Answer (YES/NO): NO